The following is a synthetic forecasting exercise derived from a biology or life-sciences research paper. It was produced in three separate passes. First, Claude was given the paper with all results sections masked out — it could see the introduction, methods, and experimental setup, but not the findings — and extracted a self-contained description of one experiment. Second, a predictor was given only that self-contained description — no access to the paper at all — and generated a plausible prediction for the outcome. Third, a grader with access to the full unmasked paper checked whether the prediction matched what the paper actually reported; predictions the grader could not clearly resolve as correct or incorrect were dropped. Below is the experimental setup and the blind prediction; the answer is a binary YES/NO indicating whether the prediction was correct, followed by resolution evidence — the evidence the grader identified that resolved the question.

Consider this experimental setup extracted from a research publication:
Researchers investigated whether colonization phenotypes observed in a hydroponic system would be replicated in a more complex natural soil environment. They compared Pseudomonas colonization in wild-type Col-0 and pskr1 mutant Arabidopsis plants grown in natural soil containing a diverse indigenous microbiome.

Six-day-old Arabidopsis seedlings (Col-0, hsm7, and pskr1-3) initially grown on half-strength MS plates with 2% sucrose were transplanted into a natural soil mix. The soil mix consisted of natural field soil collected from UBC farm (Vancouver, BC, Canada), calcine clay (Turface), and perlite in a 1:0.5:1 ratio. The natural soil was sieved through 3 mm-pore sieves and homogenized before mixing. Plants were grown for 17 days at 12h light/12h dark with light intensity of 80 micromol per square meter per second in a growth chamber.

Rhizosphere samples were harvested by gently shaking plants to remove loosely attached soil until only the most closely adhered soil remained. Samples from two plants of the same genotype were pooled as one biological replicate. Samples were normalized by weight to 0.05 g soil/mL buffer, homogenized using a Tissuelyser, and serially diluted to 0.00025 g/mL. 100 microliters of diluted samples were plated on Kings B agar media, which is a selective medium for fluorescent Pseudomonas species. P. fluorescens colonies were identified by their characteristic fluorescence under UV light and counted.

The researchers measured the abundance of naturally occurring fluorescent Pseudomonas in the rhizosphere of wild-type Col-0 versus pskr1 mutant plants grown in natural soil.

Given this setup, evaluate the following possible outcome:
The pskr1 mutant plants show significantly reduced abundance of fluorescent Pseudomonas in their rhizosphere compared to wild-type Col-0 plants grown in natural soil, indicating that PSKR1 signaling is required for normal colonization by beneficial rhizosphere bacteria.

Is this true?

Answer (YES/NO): YES